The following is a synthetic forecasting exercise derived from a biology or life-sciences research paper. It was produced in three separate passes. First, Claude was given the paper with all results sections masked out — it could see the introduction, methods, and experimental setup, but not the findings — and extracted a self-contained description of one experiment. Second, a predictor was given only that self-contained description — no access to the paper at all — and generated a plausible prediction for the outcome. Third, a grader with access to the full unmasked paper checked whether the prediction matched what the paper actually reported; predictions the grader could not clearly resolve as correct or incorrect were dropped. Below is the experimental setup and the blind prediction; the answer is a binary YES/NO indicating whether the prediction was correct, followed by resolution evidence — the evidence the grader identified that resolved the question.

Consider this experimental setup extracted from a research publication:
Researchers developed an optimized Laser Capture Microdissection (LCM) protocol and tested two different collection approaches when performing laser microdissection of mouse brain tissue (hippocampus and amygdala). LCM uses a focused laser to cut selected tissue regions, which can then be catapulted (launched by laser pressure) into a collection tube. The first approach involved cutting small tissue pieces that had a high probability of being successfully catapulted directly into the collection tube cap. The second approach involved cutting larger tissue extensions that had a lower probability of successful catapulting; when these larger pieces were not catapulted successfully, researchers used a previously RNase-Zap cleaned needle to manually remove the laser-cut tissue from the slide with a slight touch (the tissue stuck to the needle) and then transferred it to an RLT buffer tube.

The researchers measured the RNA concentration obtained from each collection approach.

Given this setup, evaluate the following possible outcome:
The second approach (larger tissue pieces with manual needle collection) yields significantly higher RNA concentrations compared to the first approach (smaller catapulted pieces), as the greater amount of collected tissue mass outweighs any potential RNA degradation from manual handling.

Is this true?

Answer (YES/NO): YES